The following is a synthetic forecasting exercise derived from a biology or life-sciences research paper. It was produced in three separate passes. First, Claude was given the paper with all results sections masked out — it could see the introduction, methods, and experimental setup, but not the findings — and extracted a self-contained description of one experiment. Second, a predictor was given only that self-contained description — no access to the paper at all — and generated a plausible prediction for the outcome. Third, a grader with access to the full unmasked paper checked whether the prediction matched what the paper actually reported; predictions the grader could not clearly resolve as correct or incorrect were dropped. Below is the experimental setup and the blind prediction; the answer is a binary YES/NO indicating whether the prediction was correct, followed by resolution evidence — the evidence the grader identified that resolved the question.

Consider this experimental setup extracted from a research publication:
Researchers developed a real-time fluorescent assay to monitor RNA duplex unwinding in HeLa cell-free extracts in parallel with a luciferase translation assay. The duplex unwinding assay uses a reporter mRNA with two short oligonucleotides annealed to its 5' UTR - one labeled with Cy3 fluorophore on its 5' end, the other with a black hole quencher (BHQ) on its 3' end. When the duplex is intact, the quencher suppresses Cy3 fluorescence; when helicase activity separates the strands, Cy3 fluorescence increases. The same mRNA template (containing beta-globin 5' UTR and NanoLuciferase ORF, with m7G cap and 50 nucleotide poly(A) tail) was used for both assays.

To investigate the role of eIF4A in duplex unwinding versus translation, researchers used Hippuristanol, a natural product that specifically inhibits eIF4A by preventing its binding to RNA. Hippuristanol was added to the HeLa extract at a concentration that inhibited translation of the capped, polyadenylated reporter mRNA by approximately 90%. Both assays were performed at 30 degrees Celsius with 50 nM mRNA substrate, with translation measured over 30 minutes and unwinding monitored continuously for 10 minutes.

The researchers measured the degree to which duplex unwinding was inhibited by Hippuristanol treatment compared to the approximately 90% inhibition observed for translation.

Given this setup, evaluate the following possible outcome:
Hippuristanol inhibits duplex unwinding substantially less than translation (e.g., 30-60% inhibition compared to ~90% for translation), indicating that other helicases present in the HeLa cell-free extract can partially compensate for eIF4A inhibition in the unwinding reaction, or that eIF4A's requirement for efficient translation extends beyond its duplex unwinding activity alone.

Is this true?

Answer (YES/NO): YES